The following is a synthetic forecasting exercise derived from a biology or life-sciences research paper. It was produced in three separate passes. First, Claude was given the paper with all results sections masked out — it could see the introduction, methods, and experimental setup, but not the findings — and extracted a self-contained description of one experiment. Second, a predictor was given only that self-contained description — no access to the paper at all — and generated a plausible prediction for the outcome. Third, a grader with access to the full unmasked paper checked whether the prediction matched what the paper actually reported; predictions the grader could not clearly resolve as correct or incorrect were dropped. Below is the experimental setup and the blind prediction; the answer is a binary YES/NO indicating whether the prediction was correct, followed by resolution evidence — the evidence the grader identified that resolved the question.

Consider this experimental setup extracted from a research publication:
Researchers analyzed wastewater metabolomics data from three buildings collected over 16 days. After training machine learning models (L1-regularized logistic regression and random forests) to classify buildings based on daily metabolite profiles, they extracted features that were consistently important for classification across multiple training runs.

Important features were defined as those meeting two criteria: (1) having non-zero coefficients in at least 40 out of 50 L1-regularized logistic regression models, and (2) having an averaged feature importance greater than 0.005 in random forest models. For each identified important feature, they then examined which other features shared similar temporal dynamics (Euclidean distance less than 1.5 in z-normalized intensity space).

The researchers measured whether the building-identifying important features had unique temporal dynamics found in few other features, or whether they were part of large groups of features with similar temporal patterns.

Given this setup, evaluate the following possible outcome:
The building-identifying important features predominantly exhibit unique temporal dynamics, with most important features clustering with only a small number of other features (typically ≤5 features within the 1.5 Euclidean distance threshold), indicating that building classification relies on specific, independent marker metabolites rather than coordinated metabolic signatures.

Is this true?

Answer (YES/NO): NO